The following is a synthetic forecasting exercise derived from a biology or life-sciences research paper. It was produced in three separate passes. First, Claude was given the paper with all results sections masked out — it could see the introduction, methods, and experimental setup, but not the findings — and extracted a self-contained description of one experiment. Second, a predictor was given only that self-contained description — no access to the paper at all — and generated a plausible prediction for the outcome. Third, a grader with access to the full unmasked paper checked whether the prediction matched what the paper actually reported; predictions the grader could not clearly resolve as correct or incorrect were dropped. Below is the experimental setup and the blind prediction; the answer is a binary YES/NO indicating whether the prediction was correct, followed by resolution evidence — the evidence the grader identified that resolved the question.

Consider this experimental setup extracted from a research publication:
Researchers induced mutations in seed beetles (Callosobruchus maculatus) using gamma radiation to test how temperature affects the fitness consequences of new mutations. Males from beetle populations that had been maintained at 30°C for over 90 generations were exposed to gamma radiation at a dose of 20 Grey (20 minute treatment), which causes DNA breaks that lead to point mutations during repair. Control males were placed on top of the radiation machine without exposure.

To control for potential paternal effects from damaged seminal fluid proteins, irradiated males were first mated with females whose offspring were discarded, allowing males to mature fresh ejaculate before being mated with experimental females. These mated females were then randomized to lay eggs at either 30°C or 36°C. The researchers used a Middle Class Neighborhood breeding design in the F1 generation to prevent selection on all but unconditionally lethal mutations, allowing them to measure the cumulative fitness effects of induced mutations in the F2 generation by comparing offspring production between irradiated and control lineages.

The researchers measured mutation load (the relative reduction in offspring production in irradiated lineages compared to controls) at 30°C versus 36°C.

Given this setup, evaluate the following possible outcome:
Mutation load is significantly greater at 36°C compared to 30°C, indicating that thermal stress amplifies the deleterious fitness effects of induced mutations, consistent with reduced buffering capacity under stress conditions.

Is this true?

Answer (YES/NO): NO